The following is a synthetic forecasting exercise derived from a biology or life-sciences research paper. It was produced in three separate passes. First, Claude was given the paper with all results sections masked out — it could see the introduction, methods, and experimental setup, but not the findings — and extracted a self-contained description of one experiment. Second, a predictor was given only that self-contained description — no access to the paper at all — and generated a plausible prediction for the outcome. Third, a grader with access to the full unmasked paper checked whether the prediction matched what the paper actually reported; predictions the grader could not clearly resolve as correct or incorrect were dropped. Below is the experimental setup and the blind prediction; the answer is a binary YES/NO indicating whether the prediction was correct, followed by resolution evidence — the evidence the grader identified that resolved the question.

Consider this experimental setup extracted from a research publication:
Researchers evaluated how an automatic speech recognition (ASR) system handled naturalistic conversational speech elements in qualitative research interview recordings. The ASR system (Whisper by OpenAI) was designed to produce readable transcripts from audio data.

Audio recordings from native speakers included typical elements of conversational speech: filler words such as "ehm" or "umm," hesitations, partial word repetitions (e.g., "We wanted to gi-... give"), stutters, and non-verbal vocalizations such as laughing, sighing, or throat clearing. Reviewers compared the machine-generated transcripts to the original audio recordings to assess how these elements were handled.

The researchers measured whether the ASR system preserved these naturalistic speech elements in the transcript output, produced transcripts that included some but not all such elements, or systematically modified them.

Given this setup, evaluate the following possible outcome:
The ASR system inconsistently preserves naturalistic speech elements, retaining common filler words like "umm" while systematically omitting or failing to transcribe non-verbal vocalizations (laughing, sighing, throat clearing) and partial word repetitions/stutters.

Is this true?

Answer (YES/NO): NO